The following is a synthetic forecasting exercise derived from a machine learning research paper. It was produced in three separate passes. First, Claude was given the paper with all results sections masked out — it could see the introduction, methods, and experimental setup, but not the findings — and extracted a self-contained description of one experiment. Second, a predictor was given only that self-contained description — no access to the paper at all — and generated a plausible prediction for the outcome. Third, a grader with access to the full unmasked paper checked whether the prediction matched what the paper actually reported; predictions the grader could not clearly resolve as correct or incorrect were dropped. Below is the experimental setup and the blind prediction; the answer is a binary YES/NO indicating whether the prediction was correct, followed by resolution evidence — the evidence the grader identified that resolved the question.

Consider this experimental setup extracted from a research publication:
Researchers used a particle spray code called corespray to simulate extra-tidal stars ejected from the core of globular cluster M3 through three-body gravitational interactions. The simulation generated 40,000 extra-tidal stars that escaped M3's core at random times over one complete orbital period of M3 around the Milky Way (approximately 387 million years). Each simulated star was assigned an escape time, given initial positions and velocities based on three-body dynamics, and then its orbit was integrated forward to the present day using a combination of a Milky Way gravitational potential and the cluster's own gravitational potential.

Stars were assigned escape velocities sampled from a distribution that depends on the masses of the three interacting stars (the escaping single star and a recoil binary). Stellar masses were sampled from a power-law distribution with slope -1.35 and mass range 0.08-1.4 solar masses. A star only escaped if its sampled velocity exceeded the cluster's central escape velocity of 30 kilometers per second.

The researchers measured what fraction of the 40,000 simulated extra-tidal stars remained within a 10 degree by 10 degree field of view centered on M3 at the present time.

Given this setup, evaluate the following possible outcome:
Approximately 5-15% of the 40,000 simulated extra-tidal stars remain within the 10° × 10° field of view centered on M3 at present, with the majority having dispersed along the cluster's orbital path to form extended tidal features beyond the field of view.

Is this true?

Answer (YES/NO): YES